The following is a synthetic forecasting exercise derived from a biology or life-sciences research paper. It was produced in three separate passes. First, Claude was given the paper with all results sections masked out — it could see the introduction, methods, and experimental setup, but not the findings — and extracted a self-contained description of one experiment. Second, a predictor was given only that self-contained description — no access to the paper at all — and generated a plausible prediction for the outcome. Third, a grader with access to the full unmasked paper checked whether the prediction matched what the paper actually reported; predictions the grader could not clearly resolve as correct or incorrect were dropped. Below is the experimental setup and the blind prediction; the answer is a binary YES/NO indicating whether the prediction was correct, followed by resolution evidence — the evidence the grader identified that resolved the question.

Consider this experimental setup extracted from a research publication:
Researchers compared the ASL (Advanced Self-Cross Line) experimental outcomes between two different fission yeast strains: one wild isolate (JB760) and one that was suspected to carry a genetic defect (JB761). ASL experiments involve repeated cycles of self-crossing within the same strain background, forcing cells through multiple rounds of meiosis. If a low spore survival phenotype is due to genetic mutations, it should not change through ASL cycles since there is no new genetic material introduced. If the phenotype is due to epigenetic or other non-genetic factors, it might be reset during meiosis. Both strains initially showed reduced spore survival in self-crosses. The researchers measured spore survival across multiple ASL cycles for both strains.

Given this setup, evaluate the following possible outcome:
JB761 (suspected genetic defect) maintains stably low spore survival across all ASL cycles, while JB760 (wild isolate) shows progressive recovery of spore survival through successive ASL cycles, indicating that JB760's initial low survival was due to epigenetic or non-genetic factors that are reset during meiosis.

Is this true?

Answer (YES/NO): YES